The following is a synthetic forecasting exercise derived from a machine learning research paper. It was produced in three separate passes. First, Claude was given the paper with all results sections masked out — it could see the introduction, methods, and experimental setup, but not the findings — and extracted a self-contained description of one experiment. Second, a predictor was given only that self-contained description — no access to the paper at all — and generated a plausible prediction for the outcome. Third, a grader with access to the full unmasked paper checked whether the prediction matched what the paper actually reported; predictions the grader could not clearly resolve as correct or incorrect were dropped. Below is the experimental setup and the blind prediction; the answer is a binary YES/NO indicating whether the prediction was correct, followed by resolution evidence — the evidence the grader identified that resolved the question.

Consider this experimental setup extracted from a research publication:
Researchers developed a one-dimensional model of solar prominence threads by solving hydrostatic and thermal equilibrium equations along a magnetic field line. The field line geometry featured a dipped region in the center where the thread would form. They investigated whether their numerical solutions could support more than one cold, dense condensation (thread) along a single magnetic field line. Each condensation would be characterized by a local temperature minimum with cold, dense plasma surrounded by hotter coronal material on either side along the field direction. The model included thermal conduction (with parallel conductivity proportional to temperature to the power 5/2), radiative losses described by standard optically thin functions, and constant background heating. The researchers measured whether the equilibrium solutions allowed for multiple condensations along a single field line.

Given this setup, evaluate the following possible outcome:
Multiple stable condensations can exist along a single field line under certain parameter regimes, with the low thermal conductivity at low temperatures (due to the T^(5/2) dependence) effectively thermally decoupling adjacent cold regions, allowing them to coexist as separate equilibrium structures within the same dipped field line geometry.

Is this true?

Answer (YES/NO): NO